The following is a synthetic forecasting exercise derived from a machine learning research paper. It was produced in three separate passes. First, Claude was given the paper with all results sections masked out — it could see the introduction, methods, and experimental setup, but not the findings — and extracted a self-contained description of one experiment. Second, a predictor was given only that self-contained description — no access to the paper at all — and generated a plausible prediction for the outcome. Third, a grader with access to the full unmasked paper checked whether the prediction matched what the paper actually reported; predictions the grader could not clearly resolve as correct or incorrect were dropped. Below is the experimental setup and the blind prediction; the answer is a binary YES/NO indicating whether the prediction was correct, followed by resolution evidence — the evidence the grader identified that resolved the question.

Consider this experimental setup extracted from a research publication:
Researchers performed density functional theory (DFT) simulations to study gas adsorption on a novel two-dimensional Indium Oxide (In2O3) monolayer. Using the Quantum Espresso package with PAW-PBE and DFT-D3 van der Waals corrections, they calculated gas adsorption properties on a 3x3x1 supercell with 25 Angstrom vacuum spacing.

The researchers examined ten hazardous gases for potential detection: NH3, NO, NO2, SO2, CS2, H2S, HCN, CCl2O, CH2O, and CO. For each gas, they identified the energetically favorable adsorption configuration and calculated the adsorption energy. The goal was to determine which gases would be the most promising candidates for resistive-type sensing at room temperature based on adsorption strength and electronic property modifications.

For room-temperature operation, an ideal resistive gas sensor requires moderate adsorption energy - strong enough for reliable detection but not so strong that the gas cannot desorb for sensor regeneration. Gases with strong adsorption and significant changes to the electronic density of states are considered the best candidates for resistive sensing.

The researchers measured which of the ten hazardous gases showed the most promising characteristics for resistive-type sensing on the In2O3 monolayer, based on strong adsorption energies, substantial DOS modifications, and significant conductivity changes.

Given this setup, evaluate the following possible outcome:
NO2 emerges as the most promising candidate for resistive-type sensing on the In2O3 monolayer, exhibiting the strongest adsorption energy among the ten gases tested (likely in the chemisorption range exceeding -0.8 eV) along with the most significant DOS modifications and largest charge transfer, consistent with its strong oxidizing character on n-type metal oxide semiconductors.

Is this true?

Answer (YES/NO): NO